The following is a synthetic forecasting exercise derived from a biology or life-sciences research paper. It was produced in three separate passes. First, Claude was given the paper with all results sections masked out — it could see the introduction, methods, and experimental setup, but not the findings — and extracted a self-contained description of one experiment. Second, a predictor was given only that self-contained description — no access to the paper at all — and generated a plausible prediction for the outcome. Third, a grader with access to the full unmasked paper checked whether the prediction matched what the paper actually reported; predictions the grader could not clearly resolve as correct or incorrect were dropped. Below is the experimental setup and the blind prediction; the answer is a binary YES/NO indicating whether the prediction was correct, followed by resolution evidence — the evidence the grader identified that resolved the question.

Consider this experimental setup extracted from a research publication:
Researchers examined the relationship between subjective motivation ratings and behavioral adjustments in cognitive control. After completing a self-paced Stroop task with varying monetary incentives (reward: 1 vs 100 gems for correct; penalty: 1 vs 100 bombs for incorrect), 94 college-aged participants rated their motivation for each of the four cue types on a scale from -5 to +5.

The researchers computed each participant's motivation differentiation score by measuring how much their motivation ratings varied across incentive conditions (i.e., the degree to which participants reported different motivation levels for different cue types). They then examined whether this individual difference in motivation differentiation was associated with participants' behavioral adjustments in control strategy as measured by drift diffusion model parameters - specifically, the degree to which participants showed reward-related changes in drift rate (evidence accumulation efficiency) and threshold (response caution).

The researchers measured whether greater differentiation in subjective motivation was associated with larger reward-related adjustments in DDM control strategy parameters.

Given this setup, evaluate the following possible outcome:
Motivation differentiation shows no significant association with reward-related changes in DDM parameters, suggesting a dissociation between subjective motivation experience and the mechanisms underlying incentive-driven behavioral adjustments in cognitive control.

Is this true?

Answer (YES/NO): NO